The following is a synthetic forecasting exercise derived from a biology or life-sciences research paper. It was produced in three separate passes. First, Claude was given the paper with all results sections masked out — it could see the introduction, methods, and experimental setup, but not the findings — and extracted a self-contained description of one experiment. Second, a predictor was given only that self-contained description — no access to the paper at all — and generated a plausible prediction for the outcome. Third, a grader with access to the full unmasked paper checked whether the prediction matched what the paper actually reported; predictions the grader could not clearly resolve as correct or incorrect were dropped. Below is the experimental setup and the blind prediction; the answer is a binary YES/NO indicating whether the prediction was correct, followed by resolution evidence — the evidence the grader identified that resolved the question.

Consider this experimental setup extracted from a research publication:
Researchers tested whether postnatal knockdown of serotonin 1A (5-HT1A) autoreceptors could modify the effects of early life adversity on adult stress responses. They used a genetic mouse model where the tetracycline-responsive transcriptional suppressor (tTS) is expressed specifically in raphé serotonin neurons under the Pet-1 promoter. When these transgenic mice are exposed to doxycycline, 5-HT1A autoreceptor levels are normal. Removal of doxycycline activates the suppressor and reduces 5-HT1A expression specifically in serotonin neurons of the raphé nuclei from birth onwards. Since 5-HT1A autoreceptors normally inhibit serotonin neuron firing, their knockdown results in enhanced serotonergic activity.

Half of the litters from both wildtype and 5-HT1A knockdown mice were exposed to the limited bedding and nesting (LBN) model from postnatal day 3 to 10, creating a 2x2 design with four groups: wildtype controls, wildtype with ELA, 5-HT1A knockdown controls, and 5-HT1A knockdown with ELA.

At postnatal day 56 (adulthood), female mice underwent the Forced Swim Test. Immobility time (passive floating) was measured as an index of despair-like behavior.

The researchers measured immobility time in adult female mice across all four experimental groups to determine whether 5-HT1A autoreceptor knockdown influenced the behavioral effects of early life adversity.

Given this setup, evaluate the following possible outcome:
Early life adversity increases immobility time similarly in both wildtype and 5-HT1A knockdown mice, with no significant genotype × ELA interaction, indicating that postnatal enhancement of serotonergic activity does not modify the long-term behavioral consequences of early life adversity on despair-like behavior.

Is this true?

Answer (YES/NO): NO